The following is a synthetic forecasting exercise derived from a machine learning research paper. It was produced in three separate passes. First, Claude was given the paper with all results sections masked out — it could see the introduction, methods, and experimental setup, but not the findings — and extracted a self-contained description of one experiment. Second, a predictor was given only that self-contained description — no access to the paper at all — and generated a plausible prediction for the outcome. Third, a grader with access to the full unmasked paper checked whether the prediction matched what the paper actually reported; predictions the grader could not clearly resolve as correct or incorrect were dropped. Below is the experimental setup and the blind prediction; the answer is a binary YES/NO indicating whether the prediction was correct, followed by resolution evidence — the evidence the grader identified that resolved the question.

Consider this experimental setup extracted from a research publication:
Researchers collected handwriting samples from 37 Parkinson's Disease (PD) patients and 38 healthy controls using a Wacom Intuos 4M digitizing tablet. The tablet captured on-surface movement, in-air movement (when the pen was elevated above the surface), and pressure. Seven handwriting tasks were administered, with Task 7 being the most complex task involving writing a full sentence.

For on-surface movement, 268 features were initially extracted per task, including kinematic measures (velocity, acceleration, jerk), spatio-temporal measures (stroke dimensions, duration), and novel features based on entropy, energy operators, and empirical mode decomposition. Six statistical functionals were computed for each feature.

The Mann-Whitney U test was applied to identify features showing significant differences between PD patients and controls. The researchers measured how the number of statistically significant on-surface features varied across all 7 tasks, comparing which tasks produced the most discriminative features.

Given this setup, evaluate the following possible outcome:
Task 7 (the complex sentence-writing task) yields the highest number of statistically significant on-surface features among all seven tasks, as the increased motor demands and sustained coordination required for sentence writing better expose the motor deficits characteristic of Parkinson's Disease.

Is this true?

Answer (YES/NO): YES